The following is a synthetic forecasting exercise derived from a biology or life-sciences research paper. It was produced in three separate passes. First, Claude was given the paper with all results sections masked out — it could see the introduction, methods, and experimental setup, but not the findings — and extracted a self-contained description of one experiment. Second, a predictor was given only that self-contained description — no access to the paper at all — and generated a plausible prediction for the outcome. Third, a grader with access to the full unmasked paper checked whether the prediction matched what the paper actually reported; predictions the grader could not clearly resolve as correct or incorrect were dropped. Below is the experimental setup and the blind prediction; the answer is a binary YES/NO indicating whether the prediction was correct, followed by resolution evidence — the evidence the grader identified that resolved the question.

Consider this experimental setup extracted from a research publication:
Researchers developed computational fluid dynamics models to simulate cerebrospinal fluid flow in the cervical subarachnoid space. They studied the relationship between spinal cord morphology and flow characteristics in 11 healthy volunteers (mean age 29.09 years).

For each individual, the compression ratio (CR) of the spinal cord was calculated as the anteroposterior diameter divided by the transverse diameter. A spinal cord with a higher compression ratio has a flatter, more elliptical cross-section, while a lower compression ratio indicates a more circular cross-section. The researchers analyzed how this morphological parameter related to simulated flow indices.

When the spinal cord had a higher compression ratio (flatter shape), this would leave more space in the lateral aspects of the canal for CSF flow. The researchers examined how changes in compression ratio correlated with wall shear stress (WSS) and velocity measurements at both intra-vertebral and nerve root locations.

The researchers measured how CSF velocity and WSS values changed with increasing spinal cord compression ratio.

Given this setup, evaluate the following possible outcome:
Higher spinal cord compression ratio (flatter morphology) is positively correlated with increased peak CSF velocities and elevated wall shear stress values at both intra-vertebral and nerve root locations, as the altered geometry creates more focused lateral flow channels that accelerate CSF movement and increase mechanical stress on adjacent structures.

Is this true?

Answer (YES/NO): NO